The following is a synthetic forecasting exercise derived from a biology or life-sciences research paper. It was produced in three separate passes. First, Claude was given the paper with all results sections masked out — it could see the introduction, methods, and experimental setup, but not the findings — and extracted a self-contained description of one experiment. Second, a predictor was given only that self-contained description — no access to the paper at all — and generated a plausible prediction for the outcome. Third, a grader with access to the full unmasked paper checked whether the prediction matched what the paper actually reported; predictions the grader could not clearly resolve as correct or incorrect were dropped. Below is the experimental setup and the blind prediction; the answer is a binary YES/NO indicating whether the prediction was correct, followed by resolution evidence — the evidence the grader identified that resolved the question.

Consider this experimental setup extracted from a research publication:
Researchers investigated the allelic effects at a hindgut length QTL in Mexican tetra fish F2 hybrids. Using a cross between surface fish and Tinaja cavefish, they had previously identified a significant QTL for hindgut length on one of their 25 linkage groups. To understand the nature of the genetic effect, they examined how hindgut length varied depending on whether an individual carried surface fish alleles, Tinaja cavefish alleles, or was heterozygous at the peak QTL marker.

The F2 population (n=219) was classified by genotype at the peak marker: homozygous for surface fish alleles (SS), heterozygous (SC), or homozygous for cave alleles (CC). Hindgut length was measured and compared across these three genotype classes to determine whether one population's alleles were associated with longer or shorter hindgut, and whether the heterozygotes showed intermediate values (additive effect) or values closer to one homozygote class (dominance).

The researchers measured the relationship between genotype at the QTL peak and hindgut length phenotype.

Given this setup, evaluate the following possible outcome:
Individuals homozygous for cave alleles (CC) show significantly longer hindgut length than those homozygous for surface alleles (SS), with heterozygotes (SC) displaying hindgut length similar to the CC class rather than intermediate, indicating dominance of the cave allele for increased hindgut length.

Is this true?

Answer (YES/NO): NO